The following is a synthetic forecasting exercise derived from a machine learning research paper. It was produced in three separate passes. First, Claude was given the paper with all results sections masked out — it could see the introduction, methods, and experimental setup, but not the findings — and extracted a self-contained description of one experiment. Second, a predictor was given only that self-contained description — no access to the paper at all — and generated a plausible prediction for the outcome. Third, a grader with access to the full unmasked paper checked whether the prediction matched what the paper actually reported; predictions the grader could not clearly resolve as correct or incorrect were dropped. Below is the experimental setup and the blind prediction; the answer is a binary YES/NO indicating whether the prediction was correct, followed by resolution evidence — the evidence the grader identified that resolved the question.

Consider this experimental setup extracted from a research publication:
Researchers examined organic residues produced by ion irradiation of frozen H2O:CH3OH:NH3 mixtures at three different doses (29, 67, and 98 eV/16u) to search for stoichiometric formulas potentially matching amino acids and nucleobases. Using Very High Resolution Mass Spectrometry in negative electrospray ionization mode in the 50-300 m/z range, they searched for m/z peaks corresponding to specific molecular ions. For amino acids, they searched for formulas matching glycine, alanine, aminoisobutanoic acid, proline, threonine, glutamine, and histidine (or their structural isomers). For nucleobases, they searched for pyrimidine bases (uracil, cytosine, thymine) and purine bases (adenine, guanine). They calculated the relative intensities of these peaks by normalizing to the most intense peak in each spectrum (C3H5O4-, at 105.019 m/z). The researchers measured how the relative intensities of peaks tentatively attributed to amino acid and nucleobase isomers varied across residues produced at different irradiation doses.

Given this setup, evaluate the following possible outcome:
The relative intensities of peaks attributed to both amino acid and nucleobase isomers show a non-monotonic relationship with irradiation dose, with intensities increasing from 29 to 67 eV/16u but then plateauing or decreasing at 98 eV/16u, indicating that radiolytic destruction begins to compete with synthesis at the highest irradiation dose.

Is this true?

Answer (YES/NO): NO